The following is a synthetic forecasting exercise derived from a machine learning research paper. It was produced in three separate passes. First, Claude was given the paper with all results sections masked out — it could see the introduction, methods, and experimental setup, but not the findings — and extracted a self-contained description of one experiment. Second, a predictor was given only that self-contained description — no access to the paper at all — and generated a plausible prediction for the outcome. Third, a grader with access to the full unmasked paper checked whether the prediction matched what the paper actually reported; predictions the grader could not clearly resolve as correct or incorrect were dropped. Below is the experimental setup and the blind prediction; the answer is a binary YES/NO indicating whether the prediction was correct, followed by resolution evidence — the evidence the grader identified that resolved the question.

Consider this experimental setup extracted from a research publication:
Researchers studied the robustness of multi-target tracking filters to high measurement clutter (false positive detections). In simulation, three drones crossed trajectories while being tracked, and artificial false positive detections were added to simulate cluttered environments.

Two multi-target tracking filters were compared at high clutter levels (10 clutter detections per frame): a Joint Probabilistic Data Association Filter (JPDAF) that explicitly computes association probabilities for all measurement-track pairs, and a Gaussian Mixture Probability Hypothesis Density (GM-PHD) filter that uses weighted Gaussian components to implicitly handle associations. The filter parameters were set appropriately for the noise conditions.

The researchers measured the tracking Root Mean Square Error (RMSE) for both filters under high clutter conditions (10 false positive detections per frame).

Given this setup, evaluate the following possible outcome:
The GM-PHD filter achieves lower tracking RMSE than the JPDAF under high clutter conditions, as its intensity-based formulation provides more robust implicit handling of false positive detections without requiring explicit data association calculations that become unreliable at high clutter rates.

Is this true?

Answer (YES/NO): YES